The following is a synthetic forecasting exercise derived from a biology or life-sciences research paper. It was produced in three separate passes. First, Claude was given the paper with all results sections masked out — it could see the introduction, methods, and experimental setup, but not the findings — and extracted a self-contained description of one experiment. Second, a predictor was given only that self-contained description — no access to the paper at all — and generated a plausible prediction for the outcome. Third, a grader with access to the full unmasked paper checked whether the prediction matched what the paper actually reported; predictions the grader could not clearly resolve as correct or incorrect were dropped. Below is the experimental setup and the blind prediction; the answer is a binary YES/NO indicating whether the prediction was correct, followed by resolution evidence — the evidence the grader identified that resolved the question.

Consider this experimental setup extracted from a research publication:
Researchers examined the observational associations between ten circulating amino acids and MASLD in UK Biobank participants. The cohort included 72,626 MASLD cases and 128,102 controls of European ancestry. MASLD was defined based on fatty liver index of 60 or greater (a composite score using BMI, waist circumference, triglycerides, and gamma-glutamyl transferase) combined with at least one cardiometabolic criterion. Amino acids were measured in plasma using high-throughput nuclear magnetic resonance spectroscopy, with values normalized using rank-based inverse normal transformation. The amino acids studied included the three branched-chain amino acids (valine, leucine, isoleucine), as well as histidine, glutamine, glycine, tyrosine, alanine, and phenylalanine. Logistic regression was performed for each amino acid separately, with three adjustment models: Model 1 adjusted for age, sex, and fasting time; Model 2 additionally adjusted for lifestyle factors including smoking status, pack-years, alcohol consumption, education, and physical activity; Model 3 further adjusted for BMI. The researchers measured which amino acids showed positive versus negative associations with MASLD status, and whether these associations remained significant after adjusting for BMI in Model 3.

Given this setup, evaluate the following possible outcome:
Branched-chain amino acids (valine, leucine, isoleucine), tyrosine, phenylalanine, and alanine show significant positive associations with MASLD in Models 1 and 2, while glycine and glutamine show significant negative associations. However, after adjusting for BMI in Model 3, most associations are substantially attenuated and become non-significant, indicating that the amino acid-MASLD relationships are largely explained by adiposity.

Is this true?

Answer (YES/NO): NO